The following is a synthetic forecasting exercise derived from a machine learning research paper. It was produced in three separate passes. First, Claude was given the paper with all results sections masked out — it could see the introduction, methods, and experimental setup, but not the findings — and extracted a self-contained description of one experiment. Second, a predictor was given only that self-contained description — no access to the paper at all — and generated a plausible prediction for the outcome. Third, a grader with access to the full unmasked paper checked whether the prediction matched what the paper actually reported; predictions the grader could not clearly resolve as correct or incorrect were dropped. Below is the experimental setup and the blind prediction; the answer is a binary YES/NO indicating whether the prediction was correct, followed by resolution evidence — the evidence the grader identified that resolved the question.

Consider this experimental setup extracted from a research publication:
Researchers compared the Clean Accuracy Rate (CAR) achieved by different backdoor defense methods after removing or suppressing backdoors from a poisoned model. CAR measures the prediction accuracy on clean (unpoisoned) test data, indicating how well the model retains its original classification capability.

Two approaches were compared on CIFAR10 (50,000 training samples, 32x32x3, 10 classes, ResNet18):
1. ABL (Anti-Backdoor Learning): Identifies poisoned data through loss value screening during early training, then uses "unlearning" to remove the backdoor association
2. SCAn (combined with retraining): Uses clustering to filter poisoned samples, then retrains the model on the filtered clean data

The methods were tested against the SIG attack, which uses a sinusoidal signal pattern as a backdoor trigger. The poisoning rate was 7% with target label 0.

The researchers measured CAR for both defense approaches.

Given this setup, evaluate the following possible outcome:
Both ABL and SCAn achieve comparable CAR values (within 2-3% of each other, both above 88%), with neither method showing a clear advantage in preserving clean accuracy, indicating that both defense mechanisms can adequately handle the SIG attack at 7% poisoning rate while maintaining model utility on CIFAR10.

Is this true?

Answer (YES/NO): NO